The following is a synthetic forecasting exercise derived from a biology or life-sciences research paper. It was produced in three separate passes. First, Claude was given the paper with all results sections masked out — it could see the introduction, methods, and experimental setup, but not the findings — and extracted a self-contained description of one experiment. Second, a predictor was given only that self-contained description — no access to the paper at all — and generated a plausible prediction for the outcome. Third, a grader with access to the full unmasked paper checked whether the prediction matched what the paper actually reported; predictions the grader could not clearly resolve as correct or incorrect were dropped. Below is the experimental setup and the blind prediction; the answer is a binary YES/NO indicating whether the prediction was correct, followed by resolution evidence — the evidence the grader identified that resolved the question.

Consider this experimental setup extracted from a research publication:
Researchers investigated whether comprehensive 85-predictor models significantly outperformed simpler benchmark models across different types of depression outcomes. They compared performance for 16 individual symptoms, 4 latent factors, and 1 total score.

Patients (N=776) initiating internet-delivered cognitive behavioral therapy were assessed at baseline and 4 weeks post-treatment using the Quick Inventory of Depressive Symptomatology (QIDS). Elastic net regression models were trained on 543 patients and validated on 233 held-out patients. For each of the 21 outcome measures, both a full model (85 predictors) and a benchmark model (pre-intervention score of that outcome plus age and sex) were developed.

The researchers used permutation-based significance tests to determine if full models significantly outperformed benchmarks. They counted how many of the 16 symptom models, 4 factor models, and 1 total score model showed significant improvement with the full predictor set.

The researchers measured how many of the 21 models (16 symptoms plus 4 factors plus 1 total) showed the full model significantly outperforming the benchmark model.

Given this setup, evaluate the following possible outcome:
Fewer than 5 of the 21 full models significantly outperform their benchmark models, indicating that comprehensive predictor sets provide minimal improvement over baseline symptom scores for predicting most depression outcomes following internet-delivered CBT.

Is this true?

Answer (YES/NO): YES